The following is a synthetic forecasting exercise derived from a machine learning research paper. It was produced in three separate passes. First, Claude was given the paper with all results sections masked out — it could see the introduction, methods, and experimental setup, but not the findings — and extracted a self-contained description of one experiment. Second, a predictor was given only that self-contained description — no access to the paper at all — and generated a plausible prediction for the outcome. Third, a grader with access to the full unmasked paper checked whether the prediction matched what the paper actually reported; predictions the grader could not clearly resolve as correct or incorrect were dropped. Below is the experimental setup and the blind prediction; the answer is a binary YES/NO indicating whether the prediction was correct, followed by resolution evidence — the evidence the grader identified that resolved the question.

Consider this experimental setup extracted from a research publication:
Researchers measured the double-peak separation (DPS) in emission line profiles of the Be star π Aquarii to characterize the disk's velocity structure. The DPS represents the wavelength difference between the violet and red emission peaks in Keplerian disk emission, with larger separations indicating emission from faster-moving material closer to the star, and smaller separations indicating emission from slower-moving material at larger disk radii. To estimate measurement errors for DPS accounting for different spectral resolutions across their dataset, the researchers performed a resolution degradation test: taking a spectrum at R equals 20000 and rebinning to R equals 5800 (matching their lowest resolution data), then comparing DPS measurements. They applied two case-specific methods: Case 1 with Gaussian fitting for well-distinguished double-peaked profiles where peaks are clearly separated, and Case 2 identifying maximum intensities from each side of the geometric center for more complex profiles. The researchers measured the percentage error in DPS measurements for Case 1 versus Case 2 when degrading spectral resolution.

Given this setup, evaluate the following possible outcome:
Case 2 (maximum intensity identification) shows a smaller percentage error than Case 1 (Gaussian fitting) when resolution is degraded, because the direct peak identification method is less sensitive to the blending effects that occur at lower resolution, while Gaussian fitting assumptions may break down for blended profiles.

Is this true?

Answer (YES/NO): YES